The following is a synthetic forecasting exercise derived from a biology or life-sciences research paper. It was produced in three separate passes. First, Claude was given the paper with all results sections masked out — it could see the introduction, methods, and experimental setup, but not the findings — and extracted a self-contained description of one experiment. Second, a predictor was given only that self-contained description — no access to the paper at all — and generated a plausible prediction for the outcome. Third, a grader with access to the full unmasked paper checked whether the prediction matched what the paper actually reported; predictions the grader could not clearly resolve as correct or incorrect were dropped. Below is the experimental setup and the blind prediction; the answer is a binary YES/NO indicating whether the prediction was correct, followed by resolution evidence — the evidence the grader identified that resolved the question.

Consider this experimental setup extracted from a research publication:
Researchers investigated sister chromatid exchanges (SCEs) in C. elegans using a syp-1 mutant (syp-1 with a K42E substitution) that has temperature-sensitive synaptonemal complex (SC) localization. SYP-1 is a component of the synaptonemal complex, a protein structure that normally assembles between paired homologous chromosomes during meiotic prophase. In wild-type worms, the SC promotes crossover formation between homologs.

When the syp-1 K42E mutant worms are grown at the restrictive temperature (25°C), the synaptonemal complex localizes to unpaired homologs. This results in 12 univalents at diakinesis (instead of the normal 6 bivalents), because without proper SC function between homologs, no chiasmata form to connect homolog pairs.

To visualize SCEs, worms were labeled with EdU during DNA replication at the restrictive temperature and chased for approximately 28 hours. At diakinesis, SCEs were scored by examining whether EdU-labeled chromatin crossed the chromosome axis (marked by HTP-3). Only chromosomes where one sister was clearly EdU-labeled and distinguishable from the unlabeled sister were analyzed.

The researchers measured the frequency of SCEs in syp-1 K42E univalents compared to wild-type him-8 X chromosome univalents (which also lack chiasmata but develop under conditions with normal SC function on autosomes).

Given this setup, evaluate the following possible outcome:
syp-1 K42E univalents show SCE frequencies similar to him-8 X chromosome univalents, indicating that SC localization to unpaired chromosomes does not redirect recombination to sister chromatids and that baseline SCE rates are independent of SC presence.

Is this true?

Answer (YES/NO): NO